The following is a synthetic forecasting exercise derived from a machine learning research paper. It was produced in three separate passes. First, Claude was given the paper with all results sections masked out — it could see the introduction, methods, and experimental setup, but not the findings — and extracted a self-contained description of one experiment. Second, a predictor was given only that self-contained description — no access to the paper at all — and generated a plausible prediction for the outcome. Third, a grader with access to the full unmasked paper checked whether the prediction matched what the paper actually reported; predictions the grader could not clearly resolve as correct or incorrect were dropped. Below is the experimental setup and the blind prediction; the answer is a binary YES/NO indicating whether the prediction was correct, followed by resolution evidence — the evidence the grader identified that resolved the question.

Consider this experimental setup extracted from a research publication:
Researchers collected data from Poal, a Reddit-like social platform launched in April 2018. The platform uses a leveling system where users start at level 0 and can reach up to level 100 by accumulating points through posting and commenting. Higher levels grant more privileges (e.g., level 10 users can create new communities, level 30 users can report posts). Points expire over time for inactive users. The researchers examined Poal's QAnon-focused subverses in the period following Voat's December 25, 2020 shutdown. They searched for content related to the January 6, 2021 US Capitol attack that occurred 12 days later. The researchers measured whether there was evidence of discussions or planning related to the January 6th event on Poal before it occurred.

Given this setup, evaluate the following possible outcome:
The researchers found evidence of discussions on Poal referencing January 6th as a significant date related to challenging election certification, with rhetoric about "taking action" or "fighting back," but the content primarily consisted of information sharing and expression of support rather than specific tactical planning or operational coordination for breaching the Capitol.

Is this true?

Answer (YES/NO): NO